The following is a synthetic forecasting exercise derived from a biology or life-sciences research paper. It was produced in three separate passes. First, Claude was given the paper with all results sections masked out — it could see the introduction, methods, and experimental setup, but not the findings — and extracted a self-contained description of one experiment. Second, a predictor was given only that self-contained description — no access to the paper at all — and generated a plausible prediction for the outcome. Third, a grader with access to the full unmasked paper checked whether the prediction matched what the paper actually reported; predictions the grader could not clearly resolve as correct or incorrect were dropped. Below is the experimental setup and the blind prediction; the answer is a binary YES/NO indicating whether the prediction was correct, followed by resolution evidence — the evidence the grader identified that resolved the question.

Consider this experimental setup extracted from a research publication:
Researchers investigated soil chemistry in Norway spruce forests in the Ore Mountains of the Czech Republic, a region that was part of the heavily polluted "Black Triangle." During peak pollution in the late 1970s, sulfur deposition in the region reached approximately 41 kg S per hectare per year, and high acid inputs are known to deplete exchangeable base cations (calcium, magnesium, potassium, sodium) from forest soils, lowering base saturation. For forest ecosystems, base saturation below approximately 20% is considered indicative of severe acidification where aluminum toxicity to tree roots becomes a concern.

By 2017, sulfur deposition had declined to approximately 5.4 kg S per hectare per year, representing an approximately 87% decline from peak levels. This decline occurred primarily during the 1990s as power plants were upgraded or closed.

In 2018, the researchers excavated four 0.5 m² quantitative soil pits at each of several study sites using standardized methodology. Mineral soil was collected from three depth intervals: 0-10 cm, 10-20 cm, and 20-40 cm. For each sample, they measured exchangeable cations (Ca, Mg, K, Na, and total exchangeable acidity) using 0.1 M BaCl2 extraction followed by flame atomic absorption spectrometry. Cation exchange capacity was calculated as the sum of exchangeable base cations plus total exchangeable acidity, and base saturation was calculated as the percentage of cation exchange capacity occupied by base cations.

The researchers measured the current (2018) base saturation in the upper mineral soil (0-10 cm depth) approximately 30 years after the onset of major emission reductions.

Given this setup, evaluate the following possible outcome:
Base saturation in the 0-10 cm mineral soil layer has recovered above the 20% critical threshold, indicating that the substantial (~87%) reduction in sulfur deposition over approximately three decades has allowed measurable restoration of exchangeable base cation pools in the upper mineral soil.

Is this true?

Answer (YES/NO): NO